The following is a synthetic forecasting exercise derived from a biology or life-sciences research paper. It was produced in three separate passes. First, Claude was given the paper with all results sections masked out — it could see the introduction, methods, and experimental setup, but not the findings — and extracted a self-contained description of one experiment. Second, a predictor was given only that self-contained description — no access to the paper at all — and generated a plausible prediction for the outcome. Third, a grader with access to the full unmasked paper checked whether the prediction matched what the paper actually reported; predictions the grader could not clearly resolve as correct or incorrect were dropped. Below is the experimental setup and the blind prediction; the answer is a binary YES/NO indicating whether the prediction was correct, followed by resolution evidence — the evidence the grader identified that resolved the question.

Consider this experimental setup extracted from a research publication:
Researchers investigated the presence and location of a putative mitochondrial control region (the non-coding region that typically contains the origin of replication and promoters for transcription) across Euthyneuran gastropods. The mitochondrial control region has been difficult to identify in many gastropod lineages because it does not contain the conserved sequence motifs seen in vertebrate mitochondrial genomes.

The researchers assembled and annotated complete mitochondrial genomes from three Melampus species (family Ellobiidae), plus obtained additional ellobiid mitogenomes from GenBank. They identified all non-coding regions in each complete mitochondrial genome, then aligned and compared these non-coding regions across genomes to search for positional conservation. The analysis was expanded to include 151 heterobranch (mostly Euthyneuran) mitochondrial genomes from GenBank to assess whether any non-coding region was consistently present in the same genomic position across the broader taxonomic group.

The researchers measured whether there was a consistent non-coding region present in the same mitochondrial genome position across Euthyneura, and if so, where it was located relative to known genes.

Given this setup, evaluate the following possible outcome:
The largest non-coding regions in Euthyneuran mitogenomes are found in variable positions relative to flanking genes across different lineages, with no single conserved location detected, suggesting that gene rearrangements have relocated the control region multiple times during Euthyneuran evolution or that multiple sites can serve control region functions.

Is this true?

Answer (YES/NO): NO